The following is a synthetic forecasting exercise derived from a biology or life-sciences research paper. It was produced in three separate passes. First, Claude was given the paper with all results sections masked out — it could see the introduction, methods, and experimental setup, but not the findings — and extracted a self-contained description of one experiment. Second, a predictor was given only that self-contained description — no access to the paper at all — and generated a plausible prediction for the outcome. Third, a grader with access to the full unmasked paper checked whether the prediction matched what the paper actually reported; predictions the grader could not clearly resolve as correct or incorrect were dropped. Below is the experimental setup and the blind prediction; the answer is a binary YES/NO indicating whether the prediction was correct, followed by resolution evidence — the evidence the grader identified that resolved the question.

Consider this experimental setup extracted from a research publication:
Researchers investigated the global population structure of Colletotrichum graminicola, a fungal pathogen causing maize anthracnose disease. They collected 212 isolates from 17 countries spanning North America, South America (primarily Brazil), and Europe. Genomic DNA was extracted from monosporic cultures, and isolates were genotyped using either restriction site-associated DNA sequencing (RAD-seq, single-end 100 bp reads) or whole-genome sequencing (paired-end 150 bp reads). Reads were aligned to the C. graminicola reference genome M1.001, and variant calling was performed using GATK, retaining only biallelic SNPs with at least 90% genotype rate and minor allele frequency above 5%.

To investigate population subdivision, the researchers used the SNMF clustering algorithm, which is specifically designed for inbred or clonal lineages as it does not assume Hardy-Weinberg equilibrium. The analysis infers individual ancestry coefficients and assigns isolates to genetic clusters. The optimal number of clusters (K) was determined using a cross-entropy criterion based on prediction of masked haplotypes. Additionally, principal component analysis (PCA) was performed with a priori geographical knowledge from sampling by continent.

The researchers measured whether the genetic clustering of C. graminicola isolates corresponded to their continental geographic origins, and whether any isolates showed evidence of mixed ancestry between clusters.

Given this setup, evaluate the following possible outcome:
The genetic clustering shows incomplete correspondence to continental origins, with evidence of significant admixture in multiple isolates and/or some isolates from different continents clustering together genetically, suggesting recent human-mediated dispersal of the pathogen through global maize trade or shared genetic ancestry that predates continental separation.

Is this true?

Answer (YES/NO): YES